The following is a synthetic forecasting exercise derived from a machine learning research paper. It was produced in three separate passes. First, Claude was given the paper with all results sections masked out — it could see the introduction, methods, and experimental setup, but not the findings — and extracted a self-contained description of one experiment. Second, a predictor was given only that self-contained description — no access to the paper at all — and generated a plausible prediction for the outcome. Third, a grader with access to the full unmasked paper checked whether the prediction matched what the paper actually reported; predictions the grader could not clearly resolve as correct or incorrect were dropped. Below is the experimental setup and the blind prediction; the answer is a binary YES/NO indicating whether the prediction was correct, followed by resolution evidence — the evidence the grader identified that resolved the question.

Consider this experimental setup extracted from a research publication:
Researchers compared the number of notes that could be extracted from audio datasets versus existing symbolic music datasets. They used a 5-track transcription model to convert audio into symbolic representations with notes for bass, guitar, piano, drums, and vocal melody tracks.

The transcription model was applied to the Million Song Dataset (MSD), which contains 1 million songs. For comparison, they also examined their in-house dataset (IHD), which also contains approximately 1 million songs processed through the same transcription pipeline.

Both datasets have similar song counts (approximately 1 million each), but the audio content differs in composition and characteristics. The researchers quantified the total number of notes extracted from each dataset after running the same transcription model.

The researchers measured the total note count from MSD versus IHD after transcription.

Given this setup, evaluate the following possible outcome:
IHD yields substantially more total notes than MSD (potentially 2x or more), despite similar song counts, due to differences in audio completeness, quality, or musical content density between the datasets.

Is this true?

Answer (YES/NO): YES